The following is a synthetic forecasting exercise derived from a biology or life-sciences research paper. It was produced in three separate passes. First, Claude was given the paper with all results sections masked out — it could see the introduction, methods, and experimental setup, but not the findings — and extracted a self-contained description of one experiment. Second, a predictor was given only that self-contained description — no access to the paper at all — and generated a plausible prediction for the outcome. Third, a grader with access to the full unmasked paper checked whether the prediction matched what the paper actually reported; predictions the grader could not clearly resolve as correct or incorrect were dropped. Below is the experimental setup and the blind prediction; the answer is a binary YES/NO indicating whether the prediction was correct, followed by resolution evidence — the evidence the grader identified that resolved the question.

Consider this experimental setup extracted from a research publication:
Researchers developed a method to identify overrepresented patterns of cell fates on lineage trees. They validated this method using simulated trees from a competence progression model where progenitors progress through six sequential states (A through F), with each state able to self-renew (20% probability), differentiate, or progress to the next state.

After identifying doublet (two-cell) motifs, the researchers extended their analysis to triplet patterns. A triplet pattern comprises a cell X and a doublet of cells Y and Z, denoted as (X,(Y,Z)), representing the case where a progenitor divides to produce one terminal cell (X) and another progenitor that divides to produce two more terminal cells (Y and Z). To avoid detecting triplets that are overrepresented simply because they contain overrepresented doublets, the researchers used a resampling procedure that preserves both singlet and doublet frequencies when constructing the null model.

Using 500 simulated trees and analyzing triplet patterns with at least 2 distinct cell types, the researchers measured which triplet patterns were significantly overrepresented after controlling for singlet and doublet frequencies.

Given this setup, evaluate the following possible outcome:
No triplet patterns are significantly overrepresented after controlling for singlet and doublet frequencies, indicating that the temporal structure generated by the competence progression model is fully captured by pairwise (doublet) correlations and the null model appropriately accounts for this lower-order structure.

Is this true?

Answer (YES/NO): NO